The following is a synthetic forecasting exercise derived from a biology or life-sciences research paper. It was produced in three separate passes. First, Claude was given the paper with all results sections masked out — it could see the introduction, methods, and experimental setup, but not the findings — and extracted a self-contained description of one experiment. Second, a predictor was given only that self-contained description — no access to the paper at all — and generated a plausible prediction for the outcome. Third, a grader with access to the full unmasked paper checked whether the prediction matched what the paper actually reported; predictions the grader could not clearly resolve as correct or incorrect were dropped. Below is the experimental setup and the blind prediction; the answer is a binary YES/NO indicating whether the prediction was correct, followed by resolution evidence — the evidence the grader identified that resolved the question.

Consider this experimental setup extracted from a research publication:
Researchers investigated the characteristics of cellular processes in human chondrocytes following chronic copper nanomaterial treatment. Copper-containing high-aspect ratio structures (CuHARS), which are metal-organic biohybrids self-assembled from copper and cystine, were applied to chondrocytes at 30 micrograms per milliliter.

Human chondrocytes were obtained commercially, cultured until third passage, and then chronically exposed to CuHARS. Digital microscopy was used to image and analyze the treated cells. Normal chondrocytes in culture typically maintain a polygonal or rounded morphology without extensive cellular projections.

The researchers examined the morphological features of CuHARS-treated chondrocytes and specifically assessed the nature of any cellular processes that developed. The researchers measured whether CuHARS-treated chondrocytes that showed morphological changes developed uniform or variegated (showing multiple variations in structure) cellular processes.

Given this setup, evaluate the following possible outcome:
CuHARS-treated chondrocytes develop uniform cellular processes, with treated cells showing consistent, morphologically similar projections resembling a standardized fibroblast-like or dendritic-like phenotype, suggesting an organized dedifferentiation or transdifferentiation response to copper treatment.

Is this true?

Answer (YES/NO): NO